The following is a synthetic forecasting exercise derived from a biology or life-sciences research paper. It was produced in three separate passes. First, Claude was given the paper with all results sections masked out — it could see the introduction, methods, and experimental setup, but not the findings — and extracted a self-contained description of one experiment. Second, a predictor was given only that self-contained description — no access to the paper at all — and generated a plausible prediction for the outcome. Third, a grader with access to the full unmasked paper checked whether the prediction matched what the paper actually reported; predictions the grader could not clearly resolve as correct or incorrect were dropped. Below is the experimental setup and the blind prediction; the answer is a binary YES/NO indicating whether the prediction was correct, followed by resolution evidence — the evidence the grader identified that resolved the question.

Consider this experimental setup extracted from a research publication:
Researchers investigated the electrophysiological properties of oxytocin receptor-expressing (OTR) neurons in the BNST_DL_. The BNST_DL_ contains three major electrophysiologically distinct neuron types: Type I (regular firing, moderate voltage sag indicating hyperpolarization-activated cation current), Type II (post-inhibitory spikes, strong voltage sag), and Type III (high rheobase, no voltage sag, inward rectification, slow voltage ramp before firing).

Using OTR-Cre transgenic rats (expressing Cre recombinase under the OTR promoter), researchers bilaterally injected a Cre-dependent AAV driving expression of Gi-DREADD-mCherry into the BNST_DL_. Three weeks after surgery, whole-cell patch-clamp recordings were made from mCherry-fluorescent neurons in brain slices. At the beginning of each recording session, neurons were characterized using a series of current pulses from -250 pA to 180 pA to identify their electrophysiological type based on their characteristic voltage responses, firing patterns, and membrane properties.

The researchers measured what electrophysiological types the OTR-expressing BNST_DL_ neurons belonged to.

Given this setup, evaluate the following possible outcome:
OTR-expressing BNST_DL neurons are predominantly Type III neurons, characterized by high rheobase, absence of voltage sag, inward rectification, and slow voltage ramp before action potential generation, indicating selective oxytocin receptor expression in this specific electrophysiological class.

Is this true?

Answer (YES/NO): YES